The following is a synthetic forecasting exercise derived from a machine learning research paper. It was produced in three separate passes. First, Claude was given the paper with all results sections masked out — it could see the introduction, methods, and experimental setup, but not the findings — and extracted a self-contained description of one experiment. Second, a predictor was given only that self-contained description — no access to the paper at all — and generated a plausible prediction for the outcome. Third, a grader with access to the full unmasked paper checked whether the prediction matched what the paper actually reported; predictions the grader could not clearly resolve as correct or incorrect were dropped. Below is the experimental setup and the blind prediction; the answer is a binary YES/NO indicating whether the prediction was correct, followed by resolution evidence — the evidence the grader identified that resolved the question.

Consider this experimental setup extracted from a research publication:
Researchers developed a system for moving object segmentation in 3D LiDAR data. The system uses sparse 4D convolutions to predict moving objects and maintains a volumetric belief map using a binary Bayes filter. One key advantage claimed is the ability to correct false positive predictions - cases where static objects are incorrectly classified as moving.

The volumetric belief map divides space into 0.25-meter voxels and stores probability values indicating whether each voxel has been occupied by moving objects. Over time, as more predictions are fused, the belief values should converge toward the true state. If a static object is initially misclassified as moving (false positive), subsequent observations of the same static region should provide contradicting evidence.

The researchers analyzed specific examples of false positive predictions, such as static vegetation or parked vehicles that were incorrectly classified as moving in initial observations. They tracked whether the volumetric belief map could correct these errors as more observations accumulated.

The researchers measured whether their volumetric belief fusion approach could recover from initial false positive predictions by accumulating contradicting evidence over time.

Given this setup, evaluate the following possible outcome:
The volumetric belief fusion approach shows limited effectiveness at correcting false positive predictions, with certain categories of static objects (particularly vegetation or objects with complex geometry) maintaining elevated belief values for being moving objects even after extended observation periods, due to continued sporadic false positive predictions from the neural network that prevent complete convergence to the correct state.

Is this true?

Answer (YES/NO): NO